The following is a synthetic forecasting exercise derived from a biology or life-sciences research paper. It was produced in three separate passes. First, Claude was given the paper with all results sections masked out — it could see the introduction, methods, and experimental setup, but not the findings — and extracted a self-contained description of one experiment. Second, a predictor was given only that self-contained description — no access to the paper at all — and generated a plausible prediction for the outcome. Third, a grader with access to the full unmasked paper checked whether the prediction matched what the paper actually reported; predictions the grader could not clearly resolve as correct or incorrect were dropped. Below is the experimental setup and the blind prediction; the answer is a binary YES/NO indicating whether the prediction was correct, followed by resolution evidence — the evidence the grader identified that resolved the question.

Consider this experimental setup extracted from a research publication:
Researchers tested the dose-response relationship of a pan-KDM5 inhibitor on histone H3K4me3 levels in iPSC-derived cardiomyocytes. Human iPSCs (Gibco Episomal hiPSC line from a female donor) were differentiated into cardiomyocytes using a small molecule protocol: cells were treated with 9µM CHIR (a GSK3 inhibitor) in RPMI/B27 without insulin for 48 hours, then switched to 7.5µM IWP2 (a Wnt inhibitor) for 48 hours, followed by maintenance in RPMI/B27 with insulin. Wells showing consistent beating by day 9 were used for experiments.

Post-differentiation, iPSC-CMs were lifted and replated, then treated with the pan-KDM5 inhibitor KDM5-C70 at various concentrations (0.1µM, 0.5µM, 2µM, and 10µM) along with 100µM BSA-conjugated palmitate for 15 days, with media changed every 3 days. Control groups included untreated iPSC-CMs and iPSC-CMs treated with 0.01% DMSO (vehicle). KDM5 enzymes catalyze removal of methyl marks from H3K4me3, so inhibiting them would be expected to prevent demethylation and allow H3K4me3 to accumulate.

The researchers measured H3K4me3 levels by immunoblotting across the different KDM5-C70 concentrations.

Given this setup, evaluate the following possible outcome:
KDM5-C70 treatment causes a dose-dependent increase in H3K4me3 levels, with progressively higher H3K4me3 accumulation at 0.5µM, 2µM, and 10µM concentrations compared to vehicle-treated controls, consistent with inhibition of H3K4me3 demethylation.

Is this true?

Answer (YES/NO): NO